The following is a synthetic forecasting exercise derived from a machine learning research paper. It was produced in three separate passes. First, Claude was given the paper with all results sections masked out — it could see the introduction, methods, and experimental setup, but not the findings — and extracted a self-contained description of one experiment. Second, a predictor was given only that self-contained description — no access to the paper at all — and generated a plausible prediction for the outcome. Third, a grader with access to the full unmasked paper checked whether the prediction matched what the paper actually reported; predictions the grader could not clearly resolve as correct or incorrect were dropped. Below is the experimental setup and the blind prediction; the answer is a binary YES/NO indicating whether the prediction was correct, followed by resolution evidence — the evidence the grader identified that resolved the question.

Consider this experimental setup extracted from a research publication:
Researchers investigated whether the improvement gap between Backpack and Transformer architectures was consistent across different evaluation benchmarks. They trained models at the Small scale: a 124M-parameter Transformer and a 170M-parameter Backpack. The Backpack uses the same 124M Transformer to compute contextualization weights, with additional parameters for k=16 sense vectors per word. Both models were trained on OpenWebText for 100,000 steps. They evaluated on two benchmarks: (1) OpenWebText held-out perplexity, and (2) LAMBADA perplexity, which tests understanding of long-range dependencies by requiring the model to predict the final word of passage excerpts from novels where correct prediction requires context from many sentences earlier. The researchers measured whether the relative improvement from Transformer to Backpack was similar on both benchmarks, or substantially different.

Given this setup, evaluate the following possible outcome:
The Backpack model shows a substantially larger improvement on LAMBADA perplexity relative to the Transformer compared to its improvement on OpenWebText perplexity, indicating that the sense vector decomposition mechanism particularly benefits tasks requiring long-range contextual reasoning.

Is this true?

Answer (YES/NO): NO